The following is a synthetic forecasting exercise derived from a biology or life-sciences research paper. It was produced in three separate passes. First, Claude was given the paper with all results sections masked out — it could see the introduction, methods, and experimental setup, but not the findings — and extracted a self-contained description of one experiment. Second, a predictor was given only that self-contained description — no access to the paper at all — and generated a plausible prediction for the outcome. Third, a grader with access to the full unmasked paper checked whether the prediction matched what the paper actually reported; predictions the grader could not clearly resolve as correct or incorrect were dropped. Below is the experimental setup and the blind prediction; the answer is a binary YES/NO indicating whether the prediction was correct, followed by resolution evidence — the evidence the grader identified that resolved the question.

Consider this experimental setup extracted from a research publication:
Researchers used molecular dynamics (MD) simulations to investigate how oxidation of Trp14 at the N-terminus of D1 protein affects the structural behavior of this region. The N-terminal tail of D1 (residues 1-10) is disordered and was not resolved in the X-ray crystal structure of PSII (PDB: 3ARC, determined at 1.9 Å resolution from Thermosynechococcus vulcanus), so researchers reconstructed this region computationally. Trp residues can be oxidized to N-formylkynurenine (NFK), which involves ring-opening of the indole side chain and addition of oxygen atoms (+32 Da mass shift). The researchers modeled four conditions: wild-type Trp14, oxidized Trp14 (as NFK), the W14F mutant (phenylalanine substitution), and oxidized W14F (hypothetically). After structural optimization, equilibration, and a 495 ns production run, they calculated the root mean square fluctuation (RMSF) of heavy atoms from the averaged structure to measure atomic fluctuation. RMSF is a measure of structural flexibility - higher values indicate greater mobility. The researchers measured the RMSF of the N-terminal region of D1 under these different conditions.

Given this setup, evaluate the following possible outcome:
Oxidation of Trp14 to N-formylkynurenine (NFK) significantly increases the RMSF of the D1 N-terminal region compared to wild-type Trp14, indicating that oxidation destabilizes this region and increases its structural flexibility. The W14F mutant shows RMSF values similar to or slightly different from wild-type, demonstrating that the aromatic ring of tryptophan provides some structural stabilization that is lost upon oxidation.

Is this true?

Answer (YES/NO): NO